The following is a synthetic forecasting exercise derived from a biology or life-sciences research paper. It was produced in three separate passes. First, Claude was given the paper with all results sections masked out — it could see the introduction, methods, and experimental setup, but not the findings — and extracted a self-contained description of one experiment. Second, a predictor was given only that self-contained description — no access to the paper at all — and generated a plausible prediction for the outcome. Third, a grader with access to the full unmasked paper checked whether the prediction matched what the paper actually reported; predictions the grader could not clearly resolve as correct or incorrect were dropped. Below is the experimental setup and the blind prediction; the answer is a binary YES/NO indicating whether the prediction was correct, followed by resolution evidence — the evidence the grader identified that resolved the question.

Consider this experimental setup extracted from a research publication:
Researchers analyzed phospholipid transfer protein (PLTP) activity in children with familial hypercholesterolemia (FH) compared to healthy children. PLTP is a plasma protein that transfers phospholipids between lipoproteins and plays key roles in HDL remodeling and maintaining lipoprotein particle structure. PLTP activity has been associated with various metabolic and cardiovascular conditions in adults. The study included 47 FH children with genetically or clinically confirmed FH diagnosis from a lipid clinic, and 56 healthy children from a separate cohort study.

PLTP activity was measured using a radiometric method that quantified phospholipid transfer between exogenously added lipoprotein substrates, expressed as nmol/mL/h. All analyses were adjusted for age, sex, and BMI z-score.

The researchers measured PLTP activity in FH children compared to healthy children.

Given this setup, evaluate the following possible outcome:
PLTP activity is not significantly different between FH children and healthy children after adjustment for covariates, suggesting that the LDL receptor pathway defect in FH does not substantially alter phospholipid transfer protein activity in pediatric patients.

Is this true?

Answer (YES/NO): YES